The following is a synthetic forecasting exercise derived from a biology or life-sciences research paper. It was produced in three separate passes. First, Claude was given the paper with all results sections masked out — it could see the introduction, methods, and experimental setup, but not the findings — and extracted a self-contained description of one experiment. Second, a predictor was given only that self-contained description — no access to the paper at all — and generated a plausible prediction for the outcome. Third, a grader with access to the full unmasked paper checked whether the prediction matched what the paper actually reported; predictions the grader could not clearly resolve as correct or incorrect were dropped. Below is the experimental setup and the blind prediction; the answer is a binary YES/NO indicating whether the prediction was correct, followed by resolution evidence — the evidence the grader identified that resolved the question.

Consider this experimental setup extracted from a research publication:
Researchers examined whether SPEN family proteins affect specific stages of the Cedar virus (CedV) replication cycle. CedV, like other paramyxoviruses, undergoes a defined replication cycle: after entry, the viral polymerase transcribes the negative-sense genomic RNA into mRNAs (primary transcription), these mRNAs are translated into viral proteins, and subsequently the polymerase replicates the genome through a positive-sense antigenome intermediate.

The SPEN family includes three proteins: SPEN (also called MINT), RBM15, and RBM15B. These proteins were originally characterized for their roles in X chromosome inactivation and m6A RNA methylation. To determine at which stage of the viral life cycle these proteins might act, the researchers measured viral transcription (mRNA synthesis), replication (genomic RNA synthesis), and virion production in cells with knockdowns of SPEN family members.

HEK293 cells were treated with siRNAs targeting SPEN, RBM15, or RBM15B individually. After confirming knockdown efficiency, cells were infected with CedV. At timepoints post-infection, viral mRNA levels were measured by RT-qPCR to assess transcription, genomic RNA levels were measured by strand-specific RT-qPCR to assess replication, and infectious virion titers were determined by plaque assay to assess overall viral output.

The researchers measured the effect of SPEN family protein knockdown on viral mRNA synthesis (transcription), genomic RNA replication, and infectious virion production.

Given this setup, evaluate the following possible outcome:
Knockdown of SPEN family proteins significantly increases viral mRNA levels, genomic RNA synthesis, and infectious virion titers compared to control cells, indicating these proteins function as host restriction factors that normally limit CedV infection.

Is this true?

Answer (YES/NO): NO